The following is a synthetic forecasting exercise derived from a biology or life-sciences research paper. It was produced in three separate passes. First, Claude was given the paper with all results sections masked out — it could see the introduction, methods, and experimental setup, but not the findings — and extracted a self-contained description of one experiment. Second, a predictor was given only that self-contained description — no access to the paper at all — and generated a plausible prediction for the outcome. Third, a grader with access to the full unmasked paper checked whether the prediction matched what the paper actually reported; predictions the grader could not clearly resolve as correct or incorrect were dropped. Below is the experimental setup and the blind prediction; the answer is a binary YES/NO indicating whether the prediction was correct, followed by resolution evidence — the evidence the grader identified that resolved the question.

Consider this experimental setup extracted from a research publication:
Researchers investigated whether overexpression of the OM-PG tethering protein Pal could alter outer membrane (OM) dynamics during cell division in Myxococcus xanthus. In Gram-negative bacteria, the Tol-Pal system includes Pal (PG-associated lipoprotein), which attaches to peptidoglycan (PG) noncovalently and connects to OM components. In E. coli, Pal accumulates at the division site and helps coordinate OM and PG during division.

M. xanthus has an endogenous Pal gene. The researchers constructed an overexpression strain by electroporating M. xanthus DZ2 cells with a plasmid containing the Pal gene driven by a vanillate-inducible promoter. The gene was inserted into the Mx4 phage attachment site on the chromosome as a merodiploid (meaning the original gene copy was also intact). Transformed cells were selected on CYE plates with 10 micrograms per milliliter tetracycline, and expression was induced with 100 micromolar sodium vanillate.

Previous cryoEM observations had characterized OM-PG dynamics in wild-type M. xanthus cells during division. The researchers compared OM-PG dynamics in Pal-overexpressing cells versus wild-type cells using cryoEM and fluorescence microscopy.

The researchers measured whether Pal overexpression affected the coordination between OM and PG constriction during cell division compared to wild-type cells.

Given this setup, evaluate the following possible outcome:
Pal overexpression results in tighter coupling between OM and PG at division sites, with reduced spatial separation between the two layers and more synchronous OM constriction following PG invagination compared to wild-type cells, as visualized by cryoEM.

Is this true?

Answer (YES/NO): YES